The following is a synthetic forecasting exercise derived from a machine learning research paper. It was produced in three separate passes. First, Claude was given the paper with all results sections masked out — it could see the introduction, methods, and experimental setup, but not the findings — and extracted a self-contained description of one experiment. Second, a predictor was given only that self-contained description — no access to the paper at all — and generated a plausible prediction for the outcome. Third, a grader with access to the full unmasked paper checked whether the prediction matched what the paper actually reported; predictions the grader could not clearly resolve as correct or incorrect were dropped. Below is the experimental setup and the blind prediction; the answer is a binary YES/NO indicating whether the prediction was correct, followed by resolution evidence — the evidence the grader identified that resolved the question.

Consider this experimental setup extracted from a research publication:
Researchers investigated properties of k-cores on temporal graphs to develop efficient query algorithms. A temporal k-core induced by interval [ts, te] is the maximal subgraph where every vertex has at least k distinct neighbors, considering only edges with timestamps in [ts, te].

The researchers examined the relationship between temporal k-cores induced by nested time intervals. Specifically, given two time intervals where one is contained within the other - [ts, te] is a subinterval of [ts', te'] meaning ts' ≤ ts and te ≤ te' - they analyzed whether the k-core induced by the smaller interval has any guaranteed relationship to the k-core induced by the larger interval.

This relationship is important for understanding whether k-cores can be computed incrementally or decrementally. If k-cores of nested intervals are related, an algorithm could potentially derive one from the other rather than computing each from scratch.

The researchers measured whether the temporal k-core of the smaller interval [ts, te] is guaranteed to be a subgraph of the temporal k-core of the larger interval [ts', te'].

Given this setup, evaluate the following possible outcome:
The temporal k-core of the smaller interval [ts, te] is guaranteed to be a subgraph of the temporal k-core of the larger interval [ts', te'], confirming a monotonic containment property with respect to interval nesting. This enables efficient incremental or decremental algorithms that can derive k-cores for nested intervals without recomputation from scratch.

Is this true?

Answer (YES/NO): YES